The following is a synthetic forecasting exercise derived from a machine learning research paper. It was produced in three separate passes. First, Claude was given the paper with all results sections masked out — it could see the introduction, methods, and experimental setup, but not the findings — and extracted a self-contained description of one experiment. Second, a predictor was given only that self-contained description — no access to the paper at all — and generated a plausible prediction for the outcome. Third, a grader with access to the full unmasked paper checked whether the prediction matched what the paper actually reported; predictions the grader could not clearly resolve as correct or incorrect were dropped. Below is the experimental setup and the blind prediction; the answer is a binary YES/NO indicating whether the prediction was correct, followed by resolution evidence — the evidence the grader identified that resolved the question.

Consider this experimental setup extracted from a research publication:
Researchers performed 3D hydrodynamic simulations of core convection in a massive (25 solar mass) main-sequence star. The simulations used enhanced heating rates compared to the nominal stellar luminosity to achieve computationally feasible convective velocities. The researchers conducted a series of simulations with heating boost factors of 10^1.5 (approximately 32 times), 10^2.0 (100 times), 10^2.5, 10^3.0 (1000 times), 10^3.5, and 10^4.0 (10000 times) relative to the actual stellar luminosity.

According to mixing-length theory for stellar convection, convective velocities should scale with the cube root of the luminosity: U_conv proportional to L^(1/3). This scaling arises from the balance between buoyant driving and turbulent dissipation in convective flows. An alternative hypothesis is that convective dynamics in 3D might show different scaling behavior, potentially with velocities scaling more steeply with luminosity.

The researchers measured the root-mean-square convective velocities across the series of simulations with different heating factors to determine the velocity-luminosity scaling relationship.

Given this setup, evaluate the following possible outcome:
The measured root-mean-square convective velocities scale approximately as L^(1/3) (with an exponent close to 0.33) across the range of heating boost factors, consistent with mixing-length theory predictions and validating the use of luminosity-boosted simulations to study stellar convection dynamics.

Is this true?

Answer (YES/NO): YES